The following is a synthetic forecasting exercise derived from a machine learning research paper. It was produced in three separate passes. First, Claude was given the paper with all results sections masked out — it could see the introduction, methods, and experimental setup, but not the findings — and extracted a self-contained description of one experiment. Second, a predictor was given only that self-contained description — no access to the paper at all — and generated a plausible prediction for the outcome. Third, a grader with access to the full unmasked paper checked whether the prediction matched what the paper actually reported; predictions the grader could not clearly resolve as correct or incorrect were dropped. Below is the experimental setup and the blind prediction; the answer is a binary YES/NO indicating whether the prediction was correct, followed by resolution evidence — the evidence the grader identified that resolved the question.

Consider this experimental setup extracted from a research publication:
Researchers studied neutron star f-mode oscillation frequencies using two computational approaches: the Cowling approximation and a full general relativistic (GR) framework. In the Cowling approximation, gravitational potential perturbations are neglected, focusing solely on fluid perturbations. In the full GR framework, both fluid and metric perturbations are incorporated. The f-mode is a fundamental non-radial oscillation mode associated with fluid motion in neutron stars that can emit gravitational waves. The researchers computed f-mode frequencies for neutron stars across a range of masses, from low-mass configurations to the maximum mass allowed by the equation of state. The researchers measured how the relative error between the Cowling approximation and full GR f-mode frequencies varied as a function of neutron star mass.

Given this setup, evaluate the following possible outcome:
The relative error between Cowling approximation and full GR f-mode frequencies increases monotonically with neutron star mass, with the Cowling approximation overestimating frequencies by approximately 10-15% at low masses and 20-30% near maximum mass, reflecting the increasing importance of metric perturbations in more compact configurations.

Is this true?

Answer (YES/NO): NO